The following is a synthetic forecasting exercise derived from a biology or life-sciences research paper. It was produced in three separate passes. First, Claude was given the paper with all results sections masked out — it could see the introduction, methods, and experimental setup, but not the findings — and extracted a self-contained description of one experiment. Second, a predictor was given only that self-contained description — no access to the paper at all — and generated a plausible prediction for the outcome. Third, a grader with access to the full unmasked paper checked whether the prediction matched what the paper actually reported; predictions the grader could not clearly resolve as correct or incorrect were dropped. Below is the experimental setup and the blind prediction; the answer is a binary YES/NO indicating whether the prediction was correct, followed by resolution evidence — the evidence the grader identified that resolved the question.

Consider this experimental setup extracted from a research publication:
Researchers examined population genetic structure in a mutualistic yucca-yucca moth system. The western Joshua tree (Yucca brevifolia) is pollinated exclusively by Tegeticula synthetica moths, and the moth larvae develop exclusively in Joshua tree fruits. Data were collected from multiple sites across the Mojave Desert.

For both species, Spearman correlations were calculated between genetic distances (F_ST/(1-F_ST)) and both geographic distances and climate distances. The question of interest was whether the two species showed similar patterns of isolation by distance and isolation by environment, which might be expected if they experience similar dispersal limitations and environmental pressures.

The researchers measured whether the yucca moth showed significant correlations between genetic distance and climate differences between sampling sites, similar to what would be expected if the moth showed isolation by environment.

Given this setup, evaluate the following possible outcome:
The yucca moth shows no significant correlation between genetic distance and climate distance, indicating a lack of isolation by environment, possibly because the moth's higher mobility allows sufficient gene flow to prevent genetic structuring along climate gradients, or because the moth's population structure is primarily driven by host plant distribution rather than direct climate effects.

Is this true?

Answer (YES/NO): YES